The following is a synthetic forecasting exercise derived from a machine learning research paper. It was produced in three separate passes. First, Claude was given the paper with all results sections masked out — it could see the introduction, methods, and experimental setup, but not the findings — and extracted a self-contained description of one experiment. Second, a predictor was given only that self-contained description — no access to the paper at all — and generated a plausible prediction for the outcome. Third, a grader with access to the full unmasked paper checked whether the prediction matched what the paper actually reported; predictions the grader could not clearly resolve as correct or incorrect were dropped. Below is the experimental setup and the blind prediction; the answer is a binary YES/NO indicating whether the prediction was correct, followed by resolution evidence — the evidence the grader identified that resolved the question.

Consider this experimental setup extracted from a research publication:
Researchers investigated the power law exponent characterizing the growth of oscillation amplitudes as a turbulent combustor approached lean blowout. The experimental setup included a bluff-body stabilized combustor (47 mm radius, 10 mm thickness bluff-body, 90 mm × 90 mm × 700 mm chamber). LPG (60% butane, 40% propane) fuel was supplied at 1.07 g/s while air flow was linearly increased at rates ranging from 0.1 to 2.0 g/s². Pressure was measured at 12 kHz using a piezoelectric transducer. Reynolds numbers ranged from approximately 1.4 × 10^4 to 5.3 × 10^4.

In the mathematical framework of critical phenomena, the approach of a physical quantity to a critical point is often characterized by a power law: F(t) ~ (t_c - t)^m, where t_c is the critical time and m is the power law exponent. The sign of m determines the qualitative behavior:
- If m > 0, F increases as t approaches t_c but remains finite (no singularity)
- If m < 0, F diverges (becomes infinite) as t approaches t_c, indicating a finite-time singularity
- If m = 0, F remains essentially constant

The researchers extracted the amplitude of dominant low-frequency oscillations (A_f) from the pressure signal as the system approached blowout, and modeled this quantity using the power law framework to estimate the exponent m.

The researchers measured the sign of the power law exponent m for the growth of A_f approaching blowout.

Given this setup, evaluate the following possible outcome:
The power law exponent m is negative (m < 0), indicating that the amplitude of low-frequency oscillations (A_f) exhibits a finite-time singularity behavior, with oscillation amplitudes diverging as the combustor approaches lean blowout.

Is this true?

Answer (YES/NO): YES